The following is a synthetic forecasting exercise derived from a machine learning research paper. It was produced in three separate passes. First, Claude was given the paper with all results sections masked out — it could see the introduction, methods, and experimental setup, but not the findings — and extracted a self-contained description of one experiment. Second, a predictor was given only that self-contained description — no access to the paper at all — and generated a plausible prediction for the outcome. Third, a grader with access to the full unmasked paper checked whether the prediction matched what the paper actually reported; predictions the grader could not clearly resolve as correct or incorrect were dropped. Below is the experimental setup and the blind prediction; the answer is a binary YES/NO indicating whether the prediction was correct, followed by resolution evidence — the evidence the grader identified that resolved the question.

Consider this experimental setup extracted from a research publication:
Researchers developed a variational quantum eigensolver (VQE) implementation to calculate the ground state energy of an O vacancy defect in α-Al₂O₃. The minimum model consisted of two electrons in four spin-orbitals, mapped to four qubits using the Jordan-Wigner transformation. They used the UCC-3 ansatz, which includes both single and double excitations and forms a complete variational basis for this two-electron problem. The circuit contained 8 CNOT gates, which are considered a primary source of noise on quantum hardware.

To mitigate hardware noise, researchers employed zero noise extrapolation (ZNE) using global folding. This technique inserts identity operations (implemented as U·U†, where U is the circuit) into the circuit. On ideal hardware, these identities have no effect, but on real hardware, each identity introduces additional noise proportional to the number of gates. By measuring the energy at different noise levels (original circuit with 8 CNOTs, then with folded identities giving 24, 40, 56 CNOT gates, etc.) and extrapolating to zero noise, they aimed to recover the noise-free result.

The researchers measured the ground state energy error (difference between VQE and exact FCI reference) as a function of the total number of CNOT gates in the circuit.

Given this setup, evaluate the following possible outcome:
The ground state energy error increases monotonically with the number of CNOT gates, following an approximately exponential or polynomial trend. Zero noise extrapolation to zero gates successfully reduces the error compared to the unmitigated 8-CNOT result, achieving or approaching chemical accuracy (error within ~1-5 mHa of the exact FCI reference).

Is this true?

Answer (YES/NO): YES